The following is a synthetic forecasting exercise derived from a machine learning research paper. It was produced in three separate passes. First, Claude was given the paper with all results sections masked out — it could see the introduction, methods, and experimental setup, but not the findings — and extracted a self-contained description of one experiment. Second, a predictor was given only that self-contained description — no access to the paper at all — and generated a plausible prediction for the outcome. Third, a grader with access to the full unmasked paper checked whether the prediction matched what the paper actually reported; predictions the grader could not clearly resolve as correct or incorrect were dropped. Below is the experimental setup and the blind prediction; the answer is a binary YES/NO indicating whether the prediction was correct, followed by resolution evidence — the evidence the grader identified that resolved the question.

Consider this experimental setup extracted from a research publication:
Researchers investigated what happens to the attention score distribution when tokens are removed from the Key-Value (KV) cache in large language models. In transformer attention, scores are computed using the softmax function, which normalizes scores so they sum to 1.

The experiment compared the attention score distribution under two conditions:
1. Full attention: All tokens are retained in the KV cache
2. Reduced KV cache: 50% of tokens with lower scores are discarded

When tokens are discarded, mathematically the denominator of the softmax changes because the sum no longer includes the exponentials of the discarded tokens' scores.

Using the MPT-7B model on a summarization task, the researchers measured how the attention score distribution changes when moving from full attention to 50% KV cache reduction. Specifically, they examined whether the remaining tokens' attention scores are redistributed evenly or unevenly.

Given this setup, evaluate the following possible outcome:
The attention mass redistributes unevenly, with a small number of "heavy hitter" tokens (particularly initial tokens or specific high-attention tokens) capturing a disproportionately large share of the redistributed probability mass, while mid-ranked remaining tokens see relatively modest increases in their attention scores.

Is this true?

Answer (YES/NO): NO